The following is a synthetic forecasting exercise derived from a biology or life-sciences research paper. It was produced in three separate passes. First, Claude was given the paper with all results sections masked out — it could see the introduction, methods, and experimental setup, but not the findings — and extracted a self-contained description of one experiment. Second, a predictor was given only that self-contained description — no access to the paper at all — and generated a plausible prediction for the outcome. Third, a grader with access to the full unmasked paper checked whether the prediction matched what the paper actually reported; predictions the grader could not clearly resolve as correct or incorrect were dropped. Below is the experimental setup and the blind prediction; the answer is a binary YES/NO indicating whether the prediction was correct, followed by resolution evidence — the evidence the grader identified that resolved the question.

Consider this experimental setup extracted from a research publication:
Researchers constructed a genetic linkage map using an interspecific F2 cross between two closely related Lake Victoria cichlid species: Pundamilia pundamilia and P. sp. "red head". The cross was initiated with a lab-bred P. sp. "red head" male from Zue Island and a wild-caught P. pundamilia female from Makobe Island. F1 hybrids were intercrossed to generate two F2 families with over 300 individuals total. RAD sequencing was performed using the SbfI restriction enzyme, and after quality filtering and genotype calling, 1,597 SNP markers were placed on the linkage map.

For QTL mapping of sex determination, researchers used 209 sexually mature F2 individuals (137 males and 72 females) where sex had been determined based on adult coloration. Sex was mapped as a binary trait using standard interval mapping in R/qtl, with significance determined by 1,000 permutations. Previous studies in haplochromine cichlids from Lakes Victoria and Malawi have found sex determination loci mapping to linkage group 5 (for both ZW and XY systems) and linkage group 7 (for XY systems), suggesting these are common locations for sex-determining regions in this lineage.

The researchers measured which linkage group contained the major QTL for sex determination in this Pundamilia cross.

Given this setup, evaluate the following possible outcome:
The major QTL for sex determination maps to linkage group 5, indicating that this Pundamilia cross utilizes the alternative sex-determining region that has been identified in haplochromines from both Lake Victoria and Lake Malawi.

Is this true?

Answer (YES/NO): NO